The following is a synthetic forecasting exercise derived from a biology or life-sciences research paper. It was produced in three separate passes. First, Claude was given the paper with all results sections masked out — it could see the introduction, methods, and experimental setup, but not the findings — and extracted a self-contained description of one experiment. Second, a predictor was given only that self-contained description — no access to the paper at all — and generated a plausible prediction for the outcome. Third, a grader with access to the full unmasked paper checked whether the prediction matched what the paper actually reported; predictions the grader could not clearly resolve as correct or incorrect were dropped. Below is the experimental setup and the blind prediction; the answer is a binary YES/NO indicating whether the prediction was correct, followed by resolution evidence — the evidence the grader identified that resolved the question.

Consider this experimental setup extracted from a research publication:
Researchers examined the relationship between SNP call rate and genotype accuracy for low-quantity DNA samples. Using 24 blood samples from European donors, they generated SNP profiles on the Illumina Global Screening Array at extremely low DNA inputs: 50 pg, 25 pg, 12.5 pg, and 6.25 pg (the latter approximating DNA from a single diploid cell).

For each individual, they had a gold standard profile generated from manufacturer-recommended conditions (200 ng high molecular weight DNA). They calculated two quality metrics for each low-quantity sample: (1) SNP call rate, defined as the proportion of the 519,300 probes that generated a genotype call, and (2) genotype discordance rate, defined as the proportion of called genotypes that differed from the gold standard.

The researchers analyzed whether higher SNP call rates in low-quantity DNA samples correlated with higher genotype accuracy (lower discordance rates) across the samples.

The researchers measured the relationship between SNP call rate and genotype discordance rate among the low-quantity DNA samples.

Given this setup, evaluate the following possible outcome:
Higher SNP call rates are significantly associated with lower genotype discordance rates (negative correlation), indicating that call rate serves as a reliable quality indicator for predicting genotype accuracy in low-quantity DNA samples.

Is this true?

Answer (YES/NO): YES